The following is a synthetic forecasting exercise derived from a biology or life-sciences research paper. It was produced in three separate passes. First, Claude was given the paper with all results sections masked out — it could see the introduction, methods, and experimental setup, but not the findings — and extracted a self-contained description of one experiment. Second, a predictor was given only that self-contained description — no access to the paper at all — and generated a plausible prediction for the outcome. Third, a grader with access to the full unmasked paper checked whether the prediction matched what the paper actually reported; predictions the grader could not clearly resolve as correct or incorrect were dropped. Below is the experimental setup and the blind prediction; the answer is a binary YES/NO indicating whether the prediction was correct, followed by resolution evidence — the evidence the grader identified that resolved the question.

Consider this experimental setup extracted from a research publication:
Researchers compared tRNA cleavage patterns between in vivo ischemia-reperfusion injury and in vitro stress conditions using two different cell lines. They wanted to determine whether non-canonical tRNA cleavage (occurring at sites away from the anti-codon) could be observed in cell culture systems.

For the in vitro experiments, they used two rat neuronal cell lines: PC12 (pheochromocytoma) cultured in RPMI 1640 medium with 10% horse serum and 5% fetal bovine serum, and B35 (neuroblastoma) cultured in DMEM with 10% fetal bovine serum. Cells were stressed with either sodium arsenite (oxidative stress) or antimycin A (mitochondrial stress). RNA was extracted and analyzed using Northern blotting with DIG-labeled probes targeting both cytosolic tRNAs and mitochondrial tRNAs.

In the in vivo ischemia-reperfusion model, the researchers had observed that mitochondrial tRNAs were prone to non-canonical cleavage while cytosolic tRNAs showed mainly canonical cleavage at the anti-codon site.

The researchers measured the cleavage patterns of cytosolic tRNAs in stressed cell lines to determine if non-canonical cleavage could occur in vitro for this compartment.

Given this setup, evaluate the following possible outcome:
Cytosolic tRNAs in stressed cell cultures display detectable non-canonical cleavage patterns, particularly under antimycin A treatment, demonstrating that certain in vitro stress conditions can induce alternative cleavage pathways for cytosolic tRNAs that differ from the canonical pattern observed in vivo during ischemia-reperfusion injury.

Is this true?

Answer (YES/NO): YES